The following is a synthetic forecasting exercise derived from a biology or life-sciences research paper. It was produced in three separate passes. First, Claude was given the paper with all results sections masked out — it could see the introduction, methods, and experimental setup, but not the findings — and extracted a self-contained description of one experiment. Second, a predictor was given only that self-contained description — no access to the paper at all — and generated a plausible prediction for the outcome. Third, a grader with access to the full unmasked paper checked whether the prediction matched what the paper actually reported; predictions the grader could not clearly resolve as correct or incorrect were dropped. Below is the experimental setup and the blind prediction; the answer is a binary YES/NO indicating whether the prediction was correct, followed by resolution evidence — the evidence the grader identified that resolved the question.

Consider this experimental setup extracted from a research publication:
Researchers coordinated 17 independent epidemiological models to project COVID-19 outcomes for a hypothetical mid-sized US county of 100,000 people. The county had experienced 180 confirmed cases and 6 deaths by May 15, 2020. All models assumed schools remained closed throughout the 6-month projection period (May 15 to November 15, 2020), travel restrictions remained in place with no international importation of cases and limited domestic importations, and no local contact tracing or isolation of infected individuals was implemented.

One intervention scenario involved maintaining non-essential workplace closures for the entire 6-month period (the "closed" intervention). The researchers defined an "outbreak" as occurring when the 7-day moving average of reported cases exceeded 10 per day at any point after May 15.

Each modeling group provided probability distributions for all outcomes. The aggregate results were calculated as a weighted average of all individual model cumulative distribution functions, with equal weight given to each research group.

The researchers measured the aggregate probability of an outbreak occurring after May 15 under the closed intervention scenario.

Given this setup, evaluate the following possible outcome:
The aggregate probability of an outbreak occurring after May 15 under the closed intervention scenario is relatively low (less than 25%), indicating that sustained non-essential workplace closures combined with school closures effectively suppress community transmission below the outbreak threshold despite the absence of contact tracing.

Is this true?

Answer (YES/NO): NO